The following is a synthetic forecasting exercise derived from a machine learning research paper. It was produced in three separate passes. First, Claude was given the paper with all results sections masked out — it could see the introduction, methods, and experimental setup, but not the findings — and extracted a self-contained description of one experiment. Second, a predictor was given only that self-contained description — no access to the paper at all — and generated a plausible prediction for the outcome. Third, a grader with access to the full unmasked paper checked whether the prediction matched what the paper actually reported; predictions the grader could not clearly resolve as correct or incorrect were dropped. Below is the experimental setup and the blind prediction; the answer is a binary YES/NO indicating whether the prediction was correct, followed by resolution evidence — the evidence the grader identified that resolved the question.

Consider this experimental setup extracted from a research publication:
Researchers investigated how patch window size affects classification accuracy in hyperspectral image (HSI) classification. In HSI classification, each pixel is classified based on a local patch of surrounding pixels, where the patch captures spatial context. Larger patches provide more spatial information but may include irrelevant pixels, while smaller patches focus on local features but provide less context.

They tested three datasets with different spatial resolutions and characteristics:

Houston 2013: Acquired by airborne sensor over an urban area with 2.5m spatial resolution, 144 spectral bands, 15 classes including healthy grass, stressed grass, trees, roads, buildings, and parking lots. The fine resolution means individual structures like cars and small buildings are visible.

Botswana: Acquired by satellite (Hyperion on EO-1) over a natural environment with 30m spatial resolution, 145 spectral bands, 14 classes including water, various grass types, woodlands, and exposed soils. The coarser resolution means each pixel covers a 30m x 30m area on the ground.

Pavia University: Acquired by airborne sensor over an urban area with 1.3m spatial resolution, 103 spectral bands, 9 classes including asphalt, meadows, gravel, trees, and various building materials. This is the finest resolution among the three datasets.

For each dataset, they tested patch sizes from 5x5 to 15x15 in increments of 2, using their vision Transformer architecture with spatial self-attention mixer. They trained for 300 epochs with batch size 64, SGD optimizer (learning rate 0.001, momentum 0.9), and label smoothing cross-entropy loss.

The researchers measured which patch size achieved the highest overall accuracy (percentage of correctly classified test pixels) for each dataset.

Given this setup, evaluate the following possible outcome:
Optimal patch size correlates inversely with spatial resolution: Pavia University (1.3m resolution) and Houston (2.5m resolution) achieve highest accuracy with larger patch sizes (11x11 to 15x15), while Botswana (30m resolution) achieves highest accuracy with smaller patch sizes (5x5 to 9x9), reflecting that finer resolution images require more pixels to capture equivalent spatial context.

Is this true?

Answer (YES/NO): YES